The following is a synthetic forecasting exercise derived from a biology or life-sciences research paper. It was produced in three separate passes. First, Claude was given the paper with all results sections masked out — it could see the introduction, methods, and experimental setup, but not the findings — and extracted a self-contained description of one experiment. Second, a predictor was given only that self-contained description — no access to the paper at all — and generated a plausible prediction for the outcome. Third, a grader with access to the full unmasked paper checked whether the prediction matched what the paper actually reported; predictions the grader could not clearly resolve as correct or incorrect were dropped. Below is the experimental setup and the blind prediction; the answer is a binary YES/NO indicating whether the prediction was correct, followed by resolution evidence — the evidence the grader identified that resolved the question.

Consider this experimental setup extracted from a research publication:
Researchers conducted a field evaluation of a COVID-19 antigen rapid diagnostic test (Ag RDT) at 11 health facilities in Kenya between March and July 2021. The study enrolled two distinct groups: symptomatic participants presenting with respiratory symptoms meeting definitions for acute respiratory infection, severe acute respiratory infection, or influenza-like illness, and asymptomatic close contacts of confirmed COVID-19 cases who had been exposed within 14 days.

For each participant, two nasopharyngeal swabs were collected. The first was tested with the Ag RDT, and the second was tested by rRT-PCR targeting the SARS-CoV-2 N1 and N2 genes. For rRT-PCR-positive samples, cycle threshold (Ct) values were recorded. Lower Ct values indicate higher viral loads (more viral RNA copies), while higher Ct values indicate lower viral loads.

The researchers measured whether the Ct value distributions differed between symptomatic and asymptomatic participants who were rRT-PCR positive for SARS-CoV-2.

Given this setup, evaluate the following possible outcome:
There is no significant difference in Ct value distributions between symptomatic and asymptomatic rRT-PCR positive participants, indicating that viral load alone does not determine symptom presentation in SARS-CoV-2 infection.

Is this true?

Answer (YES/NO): NO